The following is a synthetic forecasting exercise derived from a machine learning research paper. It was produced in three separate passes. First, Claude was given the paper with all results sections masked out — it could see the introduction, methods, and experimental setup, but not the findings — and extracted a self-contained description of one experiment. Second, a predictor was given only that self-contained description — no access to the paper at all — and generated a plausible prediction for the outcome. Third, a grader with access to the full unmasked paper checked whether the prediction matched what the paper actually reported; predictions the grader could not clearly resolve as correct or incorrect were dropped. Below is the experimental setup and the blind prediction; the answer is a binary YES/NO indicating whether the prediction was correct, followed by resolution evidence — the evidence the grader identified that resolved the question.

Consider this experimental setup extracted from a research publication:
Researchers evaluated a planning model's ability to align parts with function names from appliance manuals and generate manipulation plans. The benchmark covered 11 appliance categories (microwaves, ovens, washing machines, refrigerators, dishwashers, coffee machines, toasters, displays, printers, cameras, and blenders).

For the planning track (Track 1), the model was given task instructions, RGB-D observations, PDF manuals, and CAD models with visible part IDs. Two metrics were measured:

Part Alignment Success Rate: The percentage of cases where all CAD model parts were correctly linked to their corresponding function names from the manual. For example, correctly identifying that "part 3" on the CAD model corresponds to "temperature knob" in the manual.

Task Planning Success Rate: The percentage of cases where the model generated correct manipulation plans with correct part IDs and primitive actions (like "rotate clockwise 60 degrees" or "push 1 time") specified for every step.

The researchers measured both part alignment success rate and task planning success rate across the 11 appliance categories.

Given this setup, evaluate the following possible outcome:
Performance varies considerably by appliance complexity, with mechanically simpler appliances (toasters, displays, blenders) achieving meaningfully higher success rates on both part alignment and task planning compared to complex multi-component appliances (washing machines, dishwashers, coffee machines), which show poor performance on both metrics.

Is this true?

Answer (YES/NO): NO